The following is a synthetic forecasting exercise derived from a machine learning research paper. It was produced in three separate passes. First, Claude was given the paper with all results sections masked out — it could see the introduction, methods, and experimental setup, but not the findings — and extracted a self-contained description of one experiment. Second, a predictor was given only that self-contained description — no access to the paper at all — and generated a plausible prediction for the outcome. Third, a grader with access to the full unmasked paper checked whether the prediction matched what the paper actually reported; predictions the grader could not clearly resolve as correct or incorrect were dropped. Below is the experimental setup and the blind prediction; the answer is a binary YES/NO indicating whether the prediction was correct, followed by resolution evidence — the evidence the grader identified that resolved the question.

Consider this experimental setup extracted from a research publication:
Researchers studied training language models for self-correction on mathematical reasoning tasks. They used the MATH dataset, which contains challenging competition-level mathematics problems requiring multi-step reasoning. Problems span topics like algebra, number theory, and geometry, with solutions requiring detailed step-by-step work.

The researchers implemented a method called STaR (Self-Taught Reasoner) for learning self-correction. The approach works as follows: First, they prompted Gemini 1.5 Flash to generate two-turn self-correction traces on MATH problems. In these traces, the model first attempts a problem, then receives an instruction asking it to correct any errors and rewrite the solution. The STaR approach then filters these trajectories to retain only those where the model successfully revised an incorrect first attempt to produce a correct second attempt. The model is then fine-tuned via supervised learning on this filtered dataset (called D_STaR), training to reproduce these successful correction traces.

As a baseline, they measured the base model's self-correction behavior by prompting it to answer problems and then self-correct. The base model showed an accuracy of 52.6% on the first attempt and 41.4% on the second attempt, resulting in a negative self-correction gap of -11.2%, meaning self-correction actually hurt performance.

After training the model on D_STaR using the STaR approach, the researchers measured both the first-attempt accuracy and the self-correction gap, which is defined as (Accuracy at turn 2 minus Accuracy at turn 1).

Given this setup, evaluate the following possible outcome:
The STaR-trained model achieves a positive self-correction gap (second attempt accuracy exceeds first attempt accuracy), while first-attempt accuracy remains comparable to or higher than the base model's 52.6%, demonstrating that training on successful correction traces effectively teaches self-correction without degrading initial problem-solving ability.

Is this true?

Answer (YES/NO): NO